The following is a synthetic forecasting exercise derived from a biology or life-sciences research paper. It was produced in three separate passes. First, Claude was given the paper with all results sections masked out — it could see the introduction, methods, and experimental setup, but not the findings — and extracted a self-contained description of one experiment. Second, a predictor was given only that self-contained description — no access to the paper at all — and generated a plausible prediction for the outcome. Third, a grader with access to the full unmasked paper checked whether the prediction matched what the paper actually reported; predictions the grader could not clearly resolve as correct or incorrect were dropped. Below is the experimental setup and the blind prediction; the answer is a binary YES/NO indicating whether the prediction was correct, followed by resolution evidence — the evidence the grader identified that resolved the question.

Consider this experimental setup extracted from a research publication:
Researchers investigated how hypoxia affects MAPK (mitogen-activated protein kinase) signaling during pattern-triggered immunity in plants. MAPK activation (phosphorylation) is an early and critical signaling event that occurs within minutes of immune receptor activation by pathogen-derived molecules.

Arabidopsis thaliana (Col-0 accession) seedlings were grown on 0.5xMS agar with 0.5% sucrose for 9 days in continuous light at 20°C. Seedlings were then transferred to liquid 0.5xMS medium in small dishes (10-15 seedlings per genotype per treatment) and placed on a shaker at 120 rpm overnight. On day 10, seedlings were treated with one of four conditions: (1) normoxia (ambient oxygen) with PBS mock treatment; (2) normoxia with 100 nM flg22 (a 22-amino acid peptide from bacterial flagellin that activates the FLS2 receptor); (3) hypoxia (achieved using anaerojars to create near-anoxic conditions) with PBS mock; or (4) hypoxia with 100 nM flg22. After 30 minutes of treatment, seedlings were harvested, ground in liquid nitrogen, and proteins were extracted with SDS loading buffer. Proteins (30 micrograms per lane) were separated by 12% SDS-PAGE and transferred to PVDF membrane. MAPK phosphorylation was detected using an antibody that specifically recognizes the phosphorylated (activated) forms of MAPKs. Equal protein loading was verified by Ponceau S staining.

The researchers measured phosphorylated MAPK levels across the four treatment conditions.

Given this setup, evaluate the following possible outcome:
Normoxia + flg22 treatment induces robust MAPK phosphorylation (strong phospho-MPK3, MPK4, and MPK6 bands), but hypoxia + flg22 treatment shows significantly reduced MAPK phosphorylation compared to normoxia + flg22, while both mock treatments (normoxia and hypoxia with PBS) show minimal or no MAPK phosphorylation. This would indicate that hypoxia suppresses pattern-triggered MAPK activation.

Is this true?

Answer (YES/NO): YES